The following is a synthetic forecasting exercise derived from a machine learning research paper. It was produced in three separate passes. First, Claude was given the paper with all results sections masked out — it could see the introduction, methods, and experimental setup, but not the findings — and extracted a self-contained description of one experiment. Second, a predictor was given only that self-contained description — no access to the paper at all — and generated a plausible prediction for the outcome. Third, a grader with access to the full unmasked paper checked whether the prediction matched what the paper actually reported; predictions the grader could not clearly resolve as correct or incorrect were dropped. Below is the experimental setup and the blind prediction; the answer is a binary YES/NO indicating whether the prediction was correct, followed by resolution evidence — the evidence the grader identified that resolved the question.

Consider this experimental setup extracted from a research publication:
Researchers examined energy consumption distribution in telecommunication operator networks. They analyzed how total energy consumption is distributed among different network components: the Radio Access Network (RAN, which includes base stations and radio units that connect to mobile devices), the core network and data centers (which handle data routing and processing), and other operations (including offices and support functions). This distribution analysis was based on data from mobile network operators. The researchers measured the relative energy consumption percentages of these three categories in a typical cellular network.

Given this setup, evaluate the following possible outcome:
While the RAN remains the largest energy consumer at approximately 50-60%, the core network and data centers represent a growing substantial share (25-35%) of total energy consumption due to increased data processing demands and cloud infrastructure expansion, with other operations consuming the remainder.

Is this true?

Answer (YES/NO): NO